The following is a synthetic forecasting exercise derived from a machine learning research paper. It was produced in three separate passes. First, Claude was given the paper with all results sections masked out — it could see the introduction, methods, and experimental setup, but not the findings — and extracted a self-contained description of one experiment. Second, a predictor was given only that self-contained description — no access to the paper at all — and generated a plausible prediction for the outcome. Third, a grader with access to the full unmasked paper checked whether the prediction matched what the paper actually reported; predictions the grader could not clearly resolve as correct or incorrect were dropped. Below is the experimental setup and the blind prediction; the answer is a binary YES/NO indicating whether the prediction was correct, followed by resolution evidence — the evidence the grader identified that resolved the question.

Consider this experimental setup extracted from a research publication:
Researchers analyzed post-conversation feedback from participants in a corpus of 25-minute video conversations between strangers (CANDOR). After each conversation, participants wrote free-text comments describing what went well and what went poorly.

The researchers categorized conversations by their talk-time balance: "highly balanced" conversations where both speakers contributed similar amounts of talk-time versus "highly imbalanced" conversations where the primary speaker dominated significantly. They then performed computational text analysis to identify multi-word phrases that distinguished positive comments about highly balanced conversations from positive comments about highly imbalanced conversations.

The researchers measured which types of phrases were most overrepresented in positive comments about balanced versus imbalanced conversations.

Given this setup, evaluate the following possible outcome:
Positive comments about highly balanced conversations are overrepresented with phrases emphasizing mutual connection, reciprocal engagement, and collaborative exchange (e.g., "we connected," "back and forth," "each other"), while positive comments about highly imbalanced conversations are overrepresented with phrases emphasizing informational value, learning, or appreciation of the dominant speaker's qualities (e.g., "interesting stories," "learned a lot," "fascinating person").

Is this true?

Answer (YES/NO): NO